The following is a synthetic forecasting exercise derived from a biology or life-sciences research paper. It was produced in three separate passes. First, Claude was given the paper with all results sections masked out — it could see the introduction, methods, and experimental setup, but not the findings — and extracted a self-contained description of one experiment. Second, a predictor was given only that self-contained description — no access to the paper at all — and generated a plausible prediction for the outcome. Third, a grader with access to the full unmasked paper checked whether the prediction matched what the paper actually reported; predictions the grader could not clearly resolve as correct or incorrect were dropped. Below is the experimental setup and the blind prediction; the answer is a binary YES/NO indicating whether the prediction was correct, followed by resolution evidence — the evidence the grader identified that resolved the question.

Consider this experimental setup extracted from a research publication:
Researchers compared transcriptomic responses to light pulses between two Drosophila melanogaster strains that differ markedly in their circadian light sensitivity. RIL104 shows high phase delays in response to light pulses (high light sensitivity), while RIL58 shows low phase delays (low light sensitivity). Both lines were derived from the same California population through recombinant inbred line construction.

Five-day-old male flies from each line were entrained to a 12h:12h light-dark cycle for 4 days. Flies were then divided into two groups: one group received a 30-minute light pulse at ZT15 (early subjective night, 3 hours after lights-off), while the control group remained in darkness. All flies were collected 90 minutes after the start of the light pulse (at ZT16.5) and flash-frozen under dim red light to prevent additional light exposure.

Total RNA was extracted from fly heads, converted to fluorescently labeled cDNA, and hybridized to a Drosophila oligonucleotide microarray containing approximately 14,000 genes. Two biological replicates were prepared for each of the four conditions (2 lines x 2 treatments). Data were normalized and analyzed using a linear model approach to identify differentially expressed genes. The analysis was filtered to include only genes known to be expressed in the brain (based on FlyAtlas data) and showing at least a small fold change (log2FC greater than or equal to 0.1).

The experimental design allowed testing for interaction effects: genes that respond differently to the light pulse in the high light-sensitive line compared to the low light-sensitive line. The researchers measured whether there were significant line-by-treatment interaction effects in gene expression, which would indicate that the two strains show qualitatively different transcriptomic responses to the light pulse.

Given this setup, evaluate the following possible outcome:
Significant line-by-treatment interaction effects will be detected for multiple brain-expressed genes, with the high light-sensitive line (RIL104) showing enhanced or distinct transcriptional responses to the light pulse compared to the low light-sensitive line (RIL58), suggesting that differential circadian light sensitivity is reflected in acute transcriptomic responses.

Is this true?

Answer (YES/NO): YES